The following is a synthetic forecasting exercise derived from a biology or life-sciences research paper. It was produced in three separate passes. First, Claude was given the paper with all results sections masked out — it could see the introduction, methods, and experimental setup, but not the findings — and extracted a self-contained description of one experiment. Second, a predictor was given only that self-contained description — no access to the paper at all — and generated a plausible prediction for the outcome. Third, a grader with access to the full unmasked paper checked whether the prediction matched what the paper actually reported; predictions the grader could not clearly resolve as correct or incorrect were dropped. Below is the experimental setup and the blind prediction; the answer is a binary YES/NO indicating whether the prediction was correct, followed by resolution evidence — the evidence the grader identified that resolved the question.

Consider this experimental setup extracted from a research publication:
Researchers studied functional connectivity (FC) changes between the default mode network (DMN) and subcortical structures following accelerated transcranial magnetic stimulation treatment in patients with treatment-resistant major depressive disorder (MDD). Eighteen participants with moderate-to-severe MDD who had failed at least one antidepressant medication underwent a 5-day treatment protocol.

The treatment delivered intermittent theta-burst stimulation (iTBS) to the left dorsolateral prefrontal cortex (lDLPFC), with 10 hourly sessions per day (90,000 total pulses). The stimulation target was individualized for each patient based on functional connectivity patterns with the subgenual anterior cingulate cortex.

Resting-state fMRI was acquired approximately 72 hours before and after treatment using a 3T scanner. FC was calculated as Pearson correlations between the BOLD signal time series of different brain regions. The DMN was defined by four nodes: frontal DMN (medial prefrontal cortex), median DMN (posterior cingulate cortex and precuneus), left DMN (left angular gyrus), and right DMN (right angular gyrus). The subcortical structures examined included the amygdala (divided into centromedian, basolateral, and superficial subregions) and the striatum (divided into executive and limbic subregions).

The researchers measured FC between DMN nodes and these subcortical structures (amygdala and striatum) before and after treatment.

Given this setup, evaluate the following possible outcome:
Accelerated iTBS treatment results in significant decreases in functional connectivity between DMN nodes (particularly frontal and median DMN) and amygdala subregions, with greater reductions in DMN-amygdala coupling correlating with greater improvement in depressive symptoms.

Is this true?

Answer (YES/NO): NO